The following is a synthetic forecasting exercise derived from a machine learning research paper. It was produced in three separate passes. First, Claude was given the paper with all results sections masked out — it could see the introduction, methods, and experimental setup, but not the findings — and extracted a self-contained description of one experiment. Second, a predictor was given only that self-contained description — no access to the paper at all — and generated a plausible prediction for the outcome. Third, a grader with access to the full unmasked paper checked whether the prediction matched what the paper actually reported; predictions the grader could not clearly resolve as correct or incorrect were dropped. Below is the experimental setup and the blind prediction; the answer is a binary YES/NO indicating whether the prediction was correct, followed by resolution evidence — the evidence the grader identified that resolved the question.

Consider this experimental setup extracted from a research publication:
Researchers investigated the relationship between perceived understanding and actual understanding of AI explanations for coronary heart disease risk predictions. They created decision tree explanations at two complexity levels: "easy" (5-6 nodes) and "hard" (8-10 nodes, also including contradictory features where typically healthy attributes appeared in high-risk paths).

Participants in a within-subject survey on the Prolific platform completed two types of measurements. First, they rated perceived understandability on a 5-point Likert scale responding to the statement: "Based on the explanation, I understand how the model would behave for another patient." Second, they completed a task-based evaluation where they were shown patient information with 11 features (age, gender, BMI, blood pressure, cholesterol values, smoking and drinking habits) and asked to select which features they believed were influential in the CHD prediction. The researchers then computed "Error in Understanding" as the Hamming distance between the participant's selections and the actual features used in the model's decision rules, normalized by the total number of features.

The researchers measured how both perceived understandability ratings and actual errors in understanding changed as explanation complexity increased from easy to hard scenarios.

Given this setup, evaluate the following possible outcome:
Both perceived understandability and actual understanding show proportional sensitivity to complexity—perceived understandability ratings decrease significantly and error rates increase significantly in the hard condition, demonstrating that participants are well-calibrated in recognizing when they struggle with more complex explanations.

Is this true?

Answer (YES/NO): NO